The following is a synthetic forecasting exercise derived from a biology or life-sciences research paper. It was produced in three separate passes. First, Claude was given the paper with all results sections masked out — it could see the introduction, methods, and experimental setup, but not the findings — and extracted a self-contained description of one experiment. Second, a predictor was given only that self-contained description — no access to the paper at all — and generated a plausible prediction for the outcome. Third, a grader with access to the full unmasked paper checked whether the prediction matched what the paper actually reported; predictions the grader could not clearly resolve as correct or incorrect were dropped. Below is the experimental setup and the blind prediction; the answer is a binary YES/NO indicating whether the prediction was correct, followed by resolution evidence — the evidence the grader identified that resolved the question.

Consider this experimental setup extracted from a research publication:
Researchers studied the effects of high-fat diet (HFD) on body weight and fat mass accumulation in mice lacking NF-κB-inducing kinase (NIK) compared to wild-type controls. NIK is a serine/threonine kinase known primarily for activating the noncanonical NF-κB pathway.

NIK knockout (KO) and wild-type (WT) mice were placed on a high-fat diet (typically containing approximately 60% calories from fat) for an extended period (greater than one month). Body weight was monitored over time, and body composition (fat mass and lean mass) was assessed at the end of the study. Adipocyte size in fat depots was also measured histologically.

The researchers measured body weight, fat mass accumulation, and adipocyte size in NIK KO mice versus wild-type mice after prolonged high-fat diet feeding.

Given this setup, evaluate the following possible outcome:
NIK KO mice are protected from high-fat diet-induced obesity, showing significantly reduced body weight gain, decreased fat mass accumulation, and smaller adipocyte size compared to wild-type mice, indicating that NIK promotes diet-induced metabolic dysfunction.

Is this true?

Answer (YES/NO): YES